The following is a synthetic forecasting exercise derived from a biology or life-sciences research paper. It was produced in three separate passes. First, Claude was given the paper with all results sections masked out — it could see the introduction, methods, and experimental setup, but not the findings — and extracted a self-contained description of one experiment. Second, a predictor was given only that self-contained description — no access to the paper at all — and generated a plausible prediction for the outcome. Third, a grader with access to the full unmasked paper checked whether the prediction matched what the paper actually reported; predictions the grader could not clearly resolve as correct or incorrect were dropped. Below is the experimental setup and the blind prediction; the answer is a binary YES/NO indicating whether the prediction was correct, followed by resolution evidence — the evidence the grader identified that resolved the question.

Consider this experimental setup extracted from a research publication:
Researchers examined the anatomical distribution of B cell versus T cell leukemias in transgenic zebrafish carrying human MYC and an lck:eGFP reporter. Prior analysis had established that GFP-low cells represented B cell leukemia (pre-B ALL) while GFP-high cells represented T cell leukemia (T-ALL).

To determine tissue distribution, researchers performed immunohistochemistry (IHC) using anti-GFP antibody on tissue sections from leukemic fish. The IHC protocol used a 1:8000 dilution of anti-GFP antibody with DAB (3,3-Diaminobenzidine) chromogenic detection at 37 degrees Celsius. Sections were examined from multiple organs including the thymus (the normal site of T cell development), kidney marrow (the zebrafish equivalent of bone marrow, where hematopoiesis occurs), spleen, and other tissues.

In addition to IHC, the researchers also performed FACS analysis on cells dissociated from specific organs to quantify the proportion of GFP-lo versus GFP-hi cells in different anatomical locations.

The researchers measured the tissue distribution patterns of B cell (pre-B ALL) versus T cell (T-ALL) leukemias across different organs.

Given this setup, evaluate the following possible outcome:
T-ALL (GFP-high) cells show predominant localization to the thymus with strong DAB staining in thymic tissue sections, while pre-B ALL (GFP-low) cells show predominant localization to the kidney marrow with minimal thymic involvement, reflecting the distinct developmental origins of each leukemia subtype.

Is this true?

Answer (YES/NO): NO